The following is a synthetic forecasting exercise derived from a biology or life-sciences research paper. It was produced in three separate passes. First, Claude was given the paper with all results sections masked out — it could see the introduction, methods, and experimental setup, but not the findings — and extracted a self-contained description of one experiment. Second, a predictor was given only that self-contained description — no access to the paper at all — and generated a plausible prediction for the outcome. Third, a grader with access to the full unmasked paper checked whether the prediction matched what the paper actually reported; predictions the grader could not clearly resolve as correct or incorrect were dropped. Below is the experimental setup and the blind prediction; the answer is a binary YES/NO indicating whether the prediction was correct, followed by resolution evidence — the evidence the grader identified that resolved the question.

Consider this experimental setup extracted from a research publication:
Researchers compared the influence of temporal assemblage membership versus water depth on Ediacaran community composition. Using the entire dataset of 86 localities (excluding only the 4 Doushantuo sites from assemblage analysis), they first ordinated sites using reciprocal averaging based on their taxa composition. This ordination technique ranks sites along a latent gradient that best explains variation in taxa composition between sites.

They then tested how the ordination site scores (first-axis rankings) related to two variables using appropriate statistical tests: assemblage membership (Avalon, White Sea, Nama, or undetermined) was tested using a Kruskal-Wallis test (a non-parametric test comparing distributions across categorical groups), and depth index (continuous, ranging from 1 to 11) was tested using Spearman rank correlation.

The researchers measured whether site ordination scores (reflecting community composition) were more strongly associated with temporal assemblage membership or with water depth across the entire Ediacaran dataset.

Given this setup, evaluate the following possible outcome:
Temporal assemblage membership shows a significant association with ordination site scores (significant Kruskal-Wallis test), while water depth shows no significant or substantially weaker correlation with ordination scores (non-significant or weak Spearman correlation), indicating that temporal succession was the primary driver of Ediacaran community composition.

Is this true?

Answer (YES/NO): NO